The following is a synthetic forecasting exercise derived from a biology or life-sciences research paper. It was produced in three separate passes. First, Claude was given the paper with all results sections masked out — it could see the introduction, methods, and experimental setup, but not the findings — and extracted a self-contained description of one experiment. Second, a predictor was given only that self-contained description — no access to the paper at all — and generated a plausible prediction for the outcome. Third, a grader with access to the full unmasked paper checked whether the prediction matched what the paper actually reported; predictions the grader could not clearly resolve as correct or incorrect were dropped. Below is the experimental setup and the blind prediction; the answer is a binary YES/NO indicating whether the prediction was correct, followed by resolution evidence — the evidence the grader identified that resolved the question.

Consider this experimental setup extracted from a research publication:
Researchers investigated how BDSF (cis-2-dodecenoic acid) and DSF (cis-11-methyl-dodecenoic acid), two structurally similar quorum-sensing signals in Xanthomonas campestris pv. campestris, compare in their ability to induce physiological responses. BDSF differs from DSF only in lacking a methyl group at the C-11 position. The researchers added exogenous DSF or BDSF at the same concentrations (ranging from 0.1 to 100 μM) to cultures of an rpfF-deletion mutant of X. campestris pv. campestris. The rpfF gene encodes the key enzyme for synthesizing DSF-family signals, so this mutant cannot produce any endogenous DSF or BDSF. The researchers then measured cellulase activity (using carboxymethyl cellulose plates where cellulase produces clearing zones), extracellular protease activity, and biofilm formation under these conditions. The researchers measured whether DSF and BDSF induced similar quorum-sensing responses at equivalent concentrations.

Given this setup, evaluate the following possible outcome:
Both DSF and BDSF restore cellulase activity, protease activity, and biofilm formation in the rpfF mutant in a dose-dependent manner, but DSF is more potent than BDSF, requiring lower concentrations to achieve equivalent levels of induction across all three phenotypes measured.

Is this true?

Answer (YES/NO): YES